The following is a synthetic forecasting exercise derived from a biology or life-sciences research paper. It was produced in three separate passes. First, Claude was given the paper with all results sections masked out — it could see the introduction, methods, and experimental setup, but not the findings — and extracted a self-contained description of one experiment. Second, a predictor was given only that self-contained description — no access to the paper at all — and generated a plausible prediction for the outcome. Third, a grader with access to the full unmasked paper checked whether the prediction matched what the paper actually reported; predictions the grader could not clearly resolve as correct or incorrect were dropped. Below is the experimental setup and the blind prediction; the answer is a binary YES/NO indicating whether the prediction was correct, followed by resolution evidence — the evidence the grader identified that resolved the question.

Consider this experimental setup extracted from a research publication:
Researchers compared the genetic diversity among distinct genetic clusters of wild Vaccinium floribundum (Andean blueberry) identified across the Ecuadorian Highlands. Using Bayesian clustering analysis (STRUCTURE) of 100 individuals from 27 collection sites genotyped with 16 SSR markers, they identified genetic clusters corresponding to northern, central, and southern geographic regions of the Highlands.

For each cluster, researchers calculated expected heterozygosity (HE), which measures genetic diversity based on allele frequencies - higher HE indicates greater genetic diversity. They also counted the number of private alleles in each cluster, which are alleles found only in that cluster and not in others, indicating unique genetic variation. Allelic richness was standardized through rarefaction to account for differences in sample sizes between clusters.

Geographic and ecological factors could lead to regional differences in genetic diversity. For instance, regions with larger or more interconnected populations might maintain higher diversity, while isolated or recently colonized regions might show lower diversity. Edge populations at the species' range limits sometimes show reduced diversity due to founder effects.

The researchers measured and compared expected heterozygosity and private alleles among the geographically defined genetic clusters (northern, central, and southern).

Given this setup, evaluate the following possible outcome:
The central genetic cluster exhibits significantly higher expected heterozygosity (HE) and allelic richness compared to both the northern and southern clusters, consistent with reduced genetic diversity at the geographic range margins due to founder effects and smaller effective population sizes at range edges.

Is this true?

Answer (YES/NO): NO